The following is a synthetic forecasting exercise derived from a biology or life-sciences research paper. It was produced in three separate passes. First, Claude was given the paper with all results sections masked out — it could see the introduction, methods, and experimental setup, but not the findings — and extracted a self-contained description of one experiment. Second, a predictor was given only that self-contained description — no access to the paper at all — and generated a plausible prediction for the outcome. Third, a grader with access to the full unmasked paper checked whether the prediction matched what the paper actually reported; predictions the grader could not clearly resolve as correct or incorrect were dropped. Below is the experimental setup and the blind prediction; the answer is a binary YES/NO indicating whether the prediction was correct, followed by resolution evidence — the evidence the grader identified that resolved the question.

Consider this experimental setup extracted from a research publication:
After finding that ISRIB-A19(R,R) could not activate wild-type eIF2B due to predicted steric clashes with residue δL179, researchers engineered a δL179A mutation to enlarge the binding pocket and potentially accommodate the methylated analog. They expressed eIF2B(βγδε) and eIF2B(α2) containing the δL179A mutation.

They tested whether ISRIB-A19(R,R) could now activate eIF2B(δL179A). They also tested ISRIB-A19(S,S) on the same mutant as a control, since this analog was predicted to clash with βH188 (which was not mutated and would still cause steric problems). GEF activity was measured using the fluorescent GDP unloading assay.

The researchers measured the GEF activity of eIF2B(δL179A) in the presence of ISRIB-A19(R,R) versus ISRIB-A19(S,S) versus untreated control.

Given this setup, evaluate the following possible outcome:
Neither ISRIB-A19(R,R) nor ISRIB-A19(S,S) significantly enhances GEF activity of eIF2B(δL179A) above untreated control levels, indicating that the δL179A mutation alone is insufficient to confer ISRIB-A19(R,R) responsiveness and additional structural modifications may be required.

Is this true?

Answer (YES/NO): NO